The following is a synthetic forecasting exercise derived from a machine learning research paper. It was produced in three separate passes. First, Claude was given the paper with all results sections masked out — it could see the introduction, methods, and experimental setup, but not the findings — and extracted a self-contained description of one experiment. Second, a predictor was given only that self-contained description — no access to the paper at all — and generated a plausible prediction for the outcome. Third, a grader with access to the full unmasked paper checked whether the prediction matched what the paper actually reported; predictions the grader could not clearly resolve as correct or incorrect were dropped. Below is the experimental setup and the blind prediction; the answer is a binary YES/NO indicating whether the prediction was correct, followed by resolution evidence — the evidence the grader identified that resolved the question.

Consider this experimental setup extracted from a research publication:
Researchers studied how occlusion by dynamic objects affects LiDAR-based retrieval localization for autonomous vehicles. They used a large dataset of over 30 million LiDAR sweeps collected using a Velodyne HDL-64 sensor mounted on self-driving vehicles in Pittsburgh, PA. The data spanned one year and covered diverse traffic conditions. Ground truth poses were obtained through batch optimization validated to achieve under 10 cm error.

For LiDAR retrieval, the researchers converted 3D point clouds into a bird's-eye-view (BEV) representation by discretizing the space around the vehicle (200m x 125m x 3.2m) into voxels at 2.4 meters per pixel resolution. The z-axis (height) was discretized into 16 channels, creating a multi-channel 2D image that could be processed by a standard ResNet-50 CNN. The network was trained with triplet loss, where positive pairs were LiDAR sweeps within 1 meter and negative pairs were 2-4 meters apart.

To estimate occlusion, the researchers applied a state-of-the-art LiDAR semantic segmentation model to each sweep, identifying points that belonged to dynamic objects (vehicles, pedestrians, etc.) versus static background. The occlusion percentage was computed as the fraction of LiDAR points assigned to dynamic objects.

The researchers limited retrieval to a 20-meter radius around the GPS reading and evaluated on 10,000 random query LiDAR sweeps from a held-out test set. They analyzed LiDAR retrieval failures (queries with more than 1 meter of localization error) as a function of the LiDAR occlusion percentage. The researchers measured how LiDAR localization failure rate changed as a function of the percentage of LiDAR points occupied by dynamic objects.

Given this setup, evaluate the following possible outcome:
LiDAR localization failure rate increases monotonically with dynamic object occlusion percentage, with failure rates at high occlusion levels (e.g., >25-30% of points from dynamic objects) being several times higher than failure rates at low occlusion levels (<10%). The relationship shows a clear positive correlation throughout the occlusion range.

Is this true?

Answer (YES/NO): NO